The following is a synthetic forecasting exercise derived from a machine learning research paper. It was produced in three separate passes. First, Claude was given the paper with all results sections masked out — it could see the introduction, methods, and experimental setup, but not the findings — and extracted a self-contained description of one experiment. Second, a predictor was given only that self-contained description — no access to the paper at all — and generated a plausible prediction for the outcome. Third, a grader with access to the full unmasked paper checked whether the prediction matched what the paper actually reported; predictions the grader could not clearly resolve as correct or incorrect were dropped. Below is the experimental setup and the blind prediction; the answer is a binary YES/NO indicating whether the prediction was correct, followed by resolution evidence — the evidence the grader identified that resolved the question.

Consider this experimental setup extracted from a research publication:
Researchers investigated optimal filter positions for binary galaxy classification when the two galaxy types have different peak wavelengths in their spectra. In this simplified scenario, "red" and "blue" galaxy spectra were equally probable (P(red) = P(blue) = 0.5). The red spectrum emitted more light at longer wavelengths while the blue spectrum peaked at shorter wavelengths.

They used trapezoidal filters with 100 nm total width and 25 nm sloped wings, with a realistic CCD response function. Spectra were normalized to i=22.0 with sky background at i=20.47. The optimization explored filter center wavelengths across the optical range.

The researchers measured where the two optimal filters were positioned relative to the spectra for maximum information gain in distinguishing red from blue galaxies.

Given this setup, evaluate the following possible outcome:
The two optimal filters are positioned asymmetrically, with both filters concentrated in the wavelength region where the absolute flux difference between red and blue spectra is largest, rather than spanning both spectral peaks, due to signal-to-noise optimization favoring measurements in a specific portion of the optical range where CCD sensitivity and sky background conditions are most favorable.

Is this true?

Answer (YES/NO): NO